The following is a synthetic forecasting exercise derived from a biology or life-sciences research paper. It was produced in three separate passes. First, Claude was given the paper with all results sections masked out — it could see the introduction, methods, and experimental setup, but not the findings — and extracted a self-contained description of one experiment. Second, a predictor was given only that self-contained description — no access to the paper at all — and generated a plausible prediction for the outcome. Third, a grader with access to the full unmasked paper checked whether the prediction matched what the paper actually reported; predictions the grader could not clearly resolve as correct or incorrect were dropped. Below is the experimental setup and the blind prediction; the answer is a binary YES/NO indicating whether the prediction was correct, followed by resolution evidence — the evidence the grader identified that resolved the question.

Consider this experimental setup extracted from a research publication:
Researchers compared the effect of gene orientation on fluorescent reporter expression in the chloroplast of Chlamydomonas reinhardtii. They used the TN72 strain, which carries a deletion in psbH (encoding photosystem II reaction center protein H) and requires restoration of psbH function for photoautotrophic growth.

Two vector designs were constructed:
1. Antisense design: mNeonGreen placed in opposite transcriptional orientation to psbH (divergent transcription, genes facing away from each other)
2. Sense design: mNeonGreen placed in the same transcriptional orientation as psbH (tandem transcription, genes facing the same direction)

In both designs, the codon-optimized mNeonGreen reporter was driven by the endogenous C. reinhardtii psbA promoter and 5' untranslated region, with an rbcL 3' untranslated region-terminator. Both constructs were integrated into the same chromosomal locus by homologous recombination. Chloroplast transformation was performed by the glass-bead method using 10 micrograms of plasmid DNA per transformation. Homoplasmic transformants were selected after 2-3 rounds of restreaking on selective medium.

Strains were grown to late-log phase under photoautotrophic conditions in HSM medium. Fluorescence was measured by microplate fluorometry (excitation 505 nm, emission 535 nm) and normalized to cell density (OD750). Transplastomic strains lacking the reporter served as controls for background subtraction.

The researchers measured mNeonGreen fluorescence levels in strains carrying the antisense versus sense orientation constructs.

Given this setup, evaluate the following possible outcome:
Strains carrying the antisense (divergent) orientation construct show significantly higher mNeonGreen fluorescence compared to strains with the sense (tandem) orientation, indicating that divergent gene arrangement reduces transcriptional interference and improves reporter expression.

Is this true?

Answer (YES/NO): NO